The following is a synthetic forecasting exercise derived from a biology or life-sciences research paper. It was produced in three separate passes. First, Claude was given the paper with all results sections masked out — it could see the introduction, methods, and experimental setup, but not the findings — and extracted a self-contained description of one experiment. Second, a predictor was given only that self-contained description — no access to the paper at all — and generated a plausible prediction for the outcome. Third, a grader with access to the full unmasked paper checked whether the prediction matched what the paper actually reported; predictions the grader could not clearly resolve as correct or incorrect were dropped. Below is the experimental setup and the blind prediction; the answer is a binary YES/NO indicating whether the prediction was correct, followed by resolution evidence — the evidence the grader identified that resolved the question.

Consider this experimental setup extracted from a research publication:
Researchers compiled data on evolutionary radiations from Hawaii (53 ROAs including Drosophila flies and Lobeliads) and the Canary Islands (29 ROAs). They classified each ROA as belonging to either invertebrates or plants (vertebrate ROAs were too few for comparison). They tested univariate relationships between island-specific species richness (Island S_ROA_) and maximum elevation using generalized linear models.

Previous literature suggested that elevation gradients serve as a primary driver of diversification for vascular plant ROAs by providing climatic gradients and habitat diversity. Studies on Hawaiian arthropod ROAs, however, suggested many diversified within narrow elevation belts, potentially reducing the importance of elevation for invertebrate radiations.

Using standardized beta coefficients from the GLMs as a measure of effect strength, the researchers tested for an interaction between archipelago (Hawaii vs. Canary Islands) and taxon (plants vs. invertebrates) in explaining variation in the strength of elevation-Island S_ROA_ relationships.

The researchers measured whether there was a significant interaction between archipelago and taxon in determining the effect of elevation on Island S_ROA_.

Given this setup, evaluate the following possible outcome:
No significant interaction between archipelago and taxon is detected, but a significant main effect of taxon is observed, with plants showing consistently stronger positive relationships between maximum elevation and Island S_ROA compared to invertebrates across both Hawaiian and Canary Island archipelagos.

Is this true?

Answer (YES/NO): NO